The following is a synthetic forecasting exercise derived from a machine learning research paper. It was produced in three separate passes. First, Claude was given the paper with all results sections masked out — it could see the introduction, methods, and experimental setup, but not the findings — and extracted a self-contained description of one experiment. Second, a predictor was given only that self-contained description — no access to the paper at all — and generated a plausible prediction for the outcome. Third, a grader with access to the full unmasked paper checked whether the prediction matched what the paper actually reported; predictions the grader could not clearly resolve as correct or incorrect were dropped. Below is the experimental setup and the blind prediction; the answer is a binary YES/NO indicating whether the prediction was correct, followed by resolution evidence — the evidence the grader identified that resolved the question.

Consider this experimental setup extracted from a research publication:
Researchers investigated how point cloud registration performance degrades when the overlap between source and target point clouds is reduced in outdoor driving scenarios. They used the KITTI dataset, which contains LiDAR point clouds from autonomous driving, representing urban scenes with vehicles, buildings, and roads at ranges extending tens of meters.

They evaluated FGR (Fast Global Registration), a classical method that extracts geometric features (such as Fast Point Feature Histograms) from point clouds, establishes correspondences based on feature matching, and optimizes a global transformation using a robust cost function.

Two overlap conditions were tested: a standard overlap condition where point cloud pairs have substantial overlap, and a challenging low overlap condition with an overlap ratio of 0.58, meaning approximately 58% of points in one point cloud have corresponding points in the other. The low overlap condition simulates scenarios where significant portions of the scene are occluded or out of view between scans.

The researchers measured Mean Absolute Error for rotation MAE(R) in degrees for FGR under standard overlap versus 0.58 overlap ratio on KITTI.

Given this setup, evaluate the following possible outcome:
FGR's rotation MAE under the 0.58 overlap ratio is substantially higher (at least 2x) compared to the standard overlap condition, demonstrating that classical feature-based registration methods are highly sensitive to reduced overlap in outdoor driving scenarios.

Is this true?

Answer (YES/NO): YES